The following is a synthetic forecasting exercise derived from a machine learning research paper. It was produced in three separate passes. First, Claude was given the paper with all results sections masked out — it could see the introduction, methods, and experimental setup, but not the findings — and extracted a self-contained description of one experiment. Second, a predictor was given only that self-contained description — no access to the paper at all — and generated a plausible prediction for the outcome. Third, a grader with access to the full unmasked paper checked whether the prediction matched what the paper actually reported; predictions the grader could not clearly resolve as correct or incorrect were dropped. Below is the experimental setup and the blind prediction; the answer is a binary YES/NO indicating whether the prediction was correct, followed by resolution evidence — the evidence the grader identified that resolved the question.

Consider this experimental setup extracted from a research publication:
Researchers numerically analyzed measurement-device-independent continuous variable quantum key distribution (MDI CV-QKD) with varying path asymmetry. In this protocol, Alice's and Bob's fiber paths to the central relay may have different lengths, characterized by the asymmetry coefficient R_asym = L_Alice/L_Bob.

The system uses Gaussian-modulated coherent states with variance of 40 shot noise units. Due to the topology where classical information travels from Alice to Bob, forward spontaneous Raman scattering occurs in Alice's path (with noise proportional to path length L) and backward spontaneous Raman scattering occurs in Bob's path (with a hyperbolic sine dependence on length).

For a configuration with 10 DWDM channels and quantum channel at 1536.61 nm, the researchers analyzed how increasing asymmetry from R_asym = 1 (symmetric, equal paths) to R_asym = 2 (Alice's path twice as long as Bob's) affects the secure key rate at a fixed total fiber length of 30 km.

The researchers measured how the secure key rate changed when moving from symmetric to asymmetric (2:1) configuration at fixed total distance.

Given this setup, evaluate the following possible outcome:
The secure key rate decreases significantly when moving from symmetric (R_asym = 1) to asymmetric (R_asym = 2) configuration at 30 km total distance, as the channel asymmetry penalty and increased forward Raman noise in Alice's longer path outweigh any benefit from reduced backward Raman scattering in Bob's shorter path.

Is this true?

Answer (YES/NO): NO